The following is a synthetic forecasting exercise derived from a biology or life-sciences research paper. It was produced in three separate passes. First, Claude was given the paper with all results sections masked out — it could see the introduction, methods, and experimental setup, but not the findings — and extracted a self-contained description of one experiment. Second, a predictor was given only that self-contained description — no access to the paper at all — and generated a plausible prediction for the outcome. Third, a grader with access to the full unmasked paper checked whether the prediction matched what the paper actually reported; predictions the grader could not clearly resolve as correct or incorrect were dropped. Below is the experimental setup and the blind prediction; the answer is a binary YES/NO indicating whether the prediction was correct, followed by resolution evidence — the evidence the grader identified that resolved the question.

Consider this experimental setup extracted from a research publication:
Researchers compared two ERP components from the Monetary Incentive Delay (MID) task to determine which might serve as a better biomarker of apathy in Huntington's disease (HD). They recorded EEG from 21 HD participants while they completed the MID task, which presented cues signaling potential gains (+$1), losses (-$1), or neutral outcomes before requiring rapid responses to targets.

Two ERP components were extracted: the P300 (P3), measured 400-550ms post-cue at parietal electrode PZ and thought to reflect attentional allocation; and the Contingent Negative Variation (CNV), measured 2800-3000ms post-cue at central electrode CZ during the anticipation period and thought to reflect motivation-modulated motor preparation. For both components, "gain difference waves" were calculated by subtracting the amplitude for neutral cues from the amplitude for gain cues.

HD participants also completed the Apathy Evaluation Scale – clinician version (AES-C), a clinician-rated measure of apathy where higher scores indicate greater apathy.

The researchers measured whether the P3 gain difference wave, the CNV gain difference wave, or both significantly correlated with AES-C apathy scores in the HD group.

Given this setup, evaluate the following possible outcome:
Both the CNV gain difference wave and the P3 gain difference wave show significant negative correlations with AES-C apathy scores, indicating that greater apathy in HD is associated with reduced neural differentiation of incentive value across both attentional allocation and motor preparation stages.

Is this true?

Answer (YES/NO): NO